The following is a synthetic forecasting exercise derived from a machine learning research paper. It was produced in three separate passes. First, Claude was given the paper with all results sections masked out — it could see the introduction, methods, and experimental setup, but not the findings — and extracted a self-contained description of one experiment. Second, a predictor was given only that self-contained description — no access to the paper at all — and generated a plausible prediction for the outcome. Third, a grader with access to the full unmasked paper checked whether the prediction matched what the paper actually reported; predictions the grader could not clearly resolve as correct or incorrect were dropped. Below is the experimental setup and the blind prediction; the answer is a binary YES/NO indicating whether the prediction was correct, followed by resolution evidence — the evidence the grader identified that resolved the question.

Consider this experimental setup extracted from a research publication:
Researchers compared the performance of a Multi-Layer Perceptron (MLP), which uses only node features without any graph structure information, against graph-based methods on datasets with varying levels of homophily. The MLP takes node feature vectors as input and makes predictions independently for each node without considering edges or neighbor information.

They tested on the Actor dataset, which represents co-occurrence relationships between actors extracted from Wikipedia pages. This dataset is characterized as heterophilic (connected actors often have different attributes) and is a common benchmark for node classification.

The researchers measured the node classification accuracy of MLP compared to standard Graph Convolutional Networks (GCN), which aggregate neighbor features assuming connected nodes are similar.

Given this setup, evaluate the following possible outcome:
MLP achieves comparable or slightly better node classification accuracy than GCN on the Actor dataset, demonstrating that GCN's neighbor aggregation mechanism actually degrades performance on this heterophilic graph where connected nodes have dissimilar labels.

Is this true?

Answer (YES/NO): NO